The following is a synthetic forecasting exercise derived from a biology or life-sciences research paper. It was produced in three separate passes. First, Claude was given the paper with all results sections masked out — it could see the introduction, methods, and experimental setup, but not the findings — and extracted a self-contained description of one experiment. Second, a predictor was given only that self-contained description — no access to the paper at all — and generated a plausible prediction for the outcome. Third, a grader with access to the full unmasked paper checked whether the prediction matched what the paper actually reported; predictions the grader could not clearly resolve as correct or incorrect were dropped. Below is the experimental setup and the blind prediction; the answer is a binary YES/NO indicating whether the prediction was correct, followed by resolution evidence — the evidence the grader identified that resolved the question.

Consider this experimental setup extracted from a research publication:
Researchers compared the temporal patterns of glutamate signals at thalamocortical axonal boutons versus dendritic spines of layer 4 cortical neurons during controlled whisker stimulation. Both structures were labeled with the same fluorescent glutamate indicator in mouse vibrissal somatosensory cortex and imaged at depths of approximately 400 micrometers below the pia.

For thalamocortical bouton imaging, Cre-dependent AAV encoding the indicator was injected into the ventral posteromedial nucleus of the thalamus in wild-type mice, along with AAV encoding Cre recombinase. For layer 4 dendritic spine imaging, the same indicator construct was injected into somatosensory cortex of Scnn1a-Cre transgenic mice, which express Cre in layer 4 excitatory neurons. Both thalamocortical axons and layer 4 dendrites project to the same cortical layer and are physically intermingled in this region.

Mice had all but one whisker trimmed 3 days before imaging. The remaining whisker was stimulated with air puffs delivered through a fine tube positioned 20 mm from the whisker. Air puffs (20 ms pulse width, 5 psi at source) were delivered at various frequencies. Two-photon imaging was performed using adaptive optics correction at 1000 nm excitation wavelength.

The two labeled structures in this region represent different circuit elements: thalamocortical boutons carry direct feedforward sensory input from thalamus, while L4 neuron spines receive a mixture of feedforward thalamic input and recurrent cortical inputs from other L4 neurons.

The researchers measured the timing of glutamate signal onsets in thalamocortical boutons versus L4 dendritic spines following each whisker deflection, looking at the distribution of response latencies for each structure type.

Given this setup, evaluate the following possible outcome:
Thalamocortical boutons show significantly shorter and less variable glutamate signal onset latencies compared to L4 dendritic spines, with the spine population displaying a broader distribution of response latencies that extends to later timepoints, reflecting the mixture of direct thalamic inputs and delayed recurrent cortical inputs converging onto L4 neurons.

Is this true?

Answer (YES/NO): YES